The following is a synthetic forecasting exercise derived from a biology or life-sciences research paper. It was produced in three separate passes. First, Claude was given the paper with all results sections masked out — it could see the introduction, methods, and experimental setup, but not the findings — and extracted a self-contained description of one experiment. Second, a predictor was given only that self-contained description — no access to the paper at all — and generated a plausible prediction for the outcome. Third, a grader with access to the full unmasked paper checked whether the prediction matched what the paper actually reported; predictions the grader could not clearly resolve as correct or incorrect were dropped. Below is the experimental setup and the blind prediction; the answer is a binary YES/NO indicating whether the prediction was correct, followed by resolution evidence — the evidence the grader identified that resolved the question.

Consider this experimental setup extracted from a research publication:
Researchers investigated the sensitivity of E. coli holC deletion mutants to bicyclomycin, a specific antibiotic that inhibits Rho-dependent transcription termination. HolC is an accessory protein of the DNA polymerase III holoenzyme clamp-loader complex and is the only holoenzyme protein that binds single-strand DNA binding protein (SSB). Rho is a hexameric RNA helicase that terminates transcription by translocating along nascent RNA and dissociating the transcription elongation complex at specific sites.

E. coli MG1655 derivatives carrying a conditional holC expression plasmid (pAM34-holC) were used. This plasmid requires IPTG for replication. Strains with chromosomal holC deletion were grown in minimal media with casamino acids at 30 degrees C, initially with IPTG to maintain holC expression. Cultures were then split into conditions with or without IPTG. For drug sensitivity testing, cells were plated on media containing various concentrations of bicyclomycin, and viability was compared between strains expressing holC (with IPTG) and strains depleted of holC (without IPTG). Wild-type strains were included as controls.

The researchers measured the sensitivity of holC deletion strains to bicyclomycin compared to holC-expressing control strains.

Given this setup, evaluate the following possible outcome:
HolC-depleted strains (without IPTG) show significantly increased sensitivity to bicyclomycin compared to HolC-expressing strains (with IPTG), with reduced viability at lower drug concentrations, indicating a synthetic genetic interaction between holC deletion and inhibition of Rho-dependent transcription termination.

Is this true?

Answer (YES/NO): YES